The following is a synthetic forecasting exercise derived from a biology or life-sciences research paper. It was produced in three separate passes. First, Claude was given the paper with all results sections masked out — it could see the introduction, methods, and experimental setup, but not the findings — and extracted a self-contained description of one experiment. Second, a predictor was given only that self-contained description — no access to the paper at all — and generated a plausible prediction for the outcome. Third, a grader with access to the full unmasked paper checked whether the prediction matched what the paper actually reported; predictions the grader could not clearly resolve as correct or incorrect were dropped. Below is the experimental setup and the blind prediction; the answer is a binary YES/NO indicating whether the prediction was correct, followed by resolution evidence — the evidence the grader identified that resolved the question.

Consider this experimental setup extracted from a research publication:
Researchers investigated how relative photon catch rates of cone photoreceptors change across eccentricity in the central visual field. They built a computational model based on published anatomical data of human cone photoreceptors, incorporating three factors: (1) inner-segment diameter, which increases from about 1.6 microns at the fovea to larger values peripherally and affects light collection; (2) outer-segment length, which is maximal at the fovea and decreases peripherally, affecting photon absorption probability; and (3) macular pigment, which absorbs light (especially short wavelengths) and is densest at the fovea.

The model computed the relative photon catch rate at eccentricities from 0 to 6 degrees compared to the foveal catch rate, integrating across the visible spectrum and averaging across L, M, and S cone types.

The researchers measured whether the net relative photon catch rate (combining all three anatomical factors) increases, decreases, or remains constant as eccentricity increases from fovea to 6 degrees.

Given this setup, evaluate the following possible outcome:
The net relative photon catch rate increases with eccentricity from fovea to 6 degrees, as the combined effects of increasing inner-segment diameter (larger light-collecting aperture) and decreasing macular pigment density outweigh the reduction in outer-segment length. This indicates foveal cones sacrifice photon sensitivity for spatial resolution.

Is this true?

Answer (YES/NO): YES